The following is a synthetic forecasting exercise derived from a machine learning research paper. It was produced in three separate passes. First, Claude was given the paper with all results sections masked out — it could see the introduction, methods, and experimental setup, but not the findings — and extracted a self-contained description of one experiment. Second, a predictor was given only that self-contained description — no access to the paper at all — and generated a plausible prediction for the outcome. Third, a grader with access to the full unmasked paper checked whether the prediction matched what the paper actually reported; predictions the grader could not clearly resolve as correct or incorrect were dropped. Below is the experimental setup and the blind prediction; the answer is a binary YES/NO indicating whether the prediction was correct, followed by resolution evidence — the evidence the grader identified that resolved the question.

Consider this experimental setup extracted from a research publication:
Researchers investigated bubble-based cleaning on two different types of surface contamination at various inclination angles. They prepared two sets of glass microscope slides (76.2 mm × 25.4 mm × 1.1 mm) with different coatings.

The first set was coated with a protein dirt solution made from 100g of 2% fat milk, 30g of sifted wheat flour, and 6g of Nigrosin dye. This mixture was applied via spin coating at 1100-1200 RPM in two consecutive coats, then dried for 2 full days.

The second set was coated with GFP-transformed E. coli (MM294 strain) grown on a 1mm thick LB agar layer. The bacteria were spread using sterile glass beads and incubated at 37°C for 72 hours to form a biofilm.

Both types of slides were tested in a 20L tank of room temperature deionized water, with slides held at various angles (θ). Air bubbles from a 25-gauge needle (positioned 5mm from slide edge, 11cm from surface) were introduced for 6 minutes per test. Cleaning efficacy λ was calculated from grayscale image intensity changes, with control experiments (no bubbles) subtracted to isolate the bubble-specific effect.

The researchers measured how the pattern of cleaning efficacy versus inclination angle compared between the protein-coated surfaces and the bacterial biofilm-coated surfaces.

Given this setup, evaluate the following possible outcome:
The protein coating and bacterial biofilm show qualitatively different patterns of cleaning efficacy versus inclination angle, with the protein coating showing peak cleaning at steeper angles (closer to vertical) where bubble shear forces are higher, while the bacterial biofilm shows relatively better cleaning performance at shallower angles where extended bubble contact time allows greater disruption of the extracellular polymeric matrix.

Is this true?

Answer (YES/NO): NO